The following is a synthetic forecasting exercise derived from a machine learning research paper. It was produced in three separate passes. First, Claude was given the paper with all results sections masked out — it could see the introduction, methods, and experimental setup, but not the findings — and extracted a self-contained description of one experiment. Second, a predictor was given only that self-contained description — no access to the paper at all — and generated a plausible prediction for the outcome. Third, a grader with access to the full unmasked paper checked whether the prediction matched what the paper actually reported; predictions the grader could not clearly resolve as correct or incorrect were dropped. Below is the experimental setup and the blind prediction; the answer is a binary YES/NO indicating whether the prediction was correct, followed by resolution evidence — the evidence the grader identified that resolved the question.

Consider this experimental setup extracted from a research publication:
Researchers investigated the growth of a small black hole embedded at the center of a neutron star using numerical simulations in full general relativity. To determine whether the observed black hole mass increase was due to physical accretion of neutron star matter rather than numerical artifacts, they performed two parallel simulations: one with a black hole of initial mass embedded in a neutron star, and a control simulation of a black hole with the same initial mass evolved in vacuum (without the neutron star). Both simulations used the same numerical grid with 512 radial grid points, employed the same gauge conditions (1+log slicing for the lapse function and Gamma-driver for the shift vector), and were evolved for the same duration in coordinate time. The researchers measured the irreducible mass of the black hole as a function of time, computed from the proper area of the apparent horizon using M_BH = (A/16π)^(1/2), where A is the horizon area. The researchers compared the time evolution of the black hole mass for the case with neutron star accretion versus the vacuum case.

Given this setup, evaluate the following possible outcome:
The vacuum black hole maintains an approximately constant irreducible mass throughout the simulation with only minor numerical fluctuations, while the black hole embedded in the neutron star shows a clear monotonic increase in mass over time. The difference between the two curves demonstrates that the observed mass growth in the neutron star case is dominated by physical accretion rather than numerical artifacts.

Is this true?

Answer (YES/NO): YES